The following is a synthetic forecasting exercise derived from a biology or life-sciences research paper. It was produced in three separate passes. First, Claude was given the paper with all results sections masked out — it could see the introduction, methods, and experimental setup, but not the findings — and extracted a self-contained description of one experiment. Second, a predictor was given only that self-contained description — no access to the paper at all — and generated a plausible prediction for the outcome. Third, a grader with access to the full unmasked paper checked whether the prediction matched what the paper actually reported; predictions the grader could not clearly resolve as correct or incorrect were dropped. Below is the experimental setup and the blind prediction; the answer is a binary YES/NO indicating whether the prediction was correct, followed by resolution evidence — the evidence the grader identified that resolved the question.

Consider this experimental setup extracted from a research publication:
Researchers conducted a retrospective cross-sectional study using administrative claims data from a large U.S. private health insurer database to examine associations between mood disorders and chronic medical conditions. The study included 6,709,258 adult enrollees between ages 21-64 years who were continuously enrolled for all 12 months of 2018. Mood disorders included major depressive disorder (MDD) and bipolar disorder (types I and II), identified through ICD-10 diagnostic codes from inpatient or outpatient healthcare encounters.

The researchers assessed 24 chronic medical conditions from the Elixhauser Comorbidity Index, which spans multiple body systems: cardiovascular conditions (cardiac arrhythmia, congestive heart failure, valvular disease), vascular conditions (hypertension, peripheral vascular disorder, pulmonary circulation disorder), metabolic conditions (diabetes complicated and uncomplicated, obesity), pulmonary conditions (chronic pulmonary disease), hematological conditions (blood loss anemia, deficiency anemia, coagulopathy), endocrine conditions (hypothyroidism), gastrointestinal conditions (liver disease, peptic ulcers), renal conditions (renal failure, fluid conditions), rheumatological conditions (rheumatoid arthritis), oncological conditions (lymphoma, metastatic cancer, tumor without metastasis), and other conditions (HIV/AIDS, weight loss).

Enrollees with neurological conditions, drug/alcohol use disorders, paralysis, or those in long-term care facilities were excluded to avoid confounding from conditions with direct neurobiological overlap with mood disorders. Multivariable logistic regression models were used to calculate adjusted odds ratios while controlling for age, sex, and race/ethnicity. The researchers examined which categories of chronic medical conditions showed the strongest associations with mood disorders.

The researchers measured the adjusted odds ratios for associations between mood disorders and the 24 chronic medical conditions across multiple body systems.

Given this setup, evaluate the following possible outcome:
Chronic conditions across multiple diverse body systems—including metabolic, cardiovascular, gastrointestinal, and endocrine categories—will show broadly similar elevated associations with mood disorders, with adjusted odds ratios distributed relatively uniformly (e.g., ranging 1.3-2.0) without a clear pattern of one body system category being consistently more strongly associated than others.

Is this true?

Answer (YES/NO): NO